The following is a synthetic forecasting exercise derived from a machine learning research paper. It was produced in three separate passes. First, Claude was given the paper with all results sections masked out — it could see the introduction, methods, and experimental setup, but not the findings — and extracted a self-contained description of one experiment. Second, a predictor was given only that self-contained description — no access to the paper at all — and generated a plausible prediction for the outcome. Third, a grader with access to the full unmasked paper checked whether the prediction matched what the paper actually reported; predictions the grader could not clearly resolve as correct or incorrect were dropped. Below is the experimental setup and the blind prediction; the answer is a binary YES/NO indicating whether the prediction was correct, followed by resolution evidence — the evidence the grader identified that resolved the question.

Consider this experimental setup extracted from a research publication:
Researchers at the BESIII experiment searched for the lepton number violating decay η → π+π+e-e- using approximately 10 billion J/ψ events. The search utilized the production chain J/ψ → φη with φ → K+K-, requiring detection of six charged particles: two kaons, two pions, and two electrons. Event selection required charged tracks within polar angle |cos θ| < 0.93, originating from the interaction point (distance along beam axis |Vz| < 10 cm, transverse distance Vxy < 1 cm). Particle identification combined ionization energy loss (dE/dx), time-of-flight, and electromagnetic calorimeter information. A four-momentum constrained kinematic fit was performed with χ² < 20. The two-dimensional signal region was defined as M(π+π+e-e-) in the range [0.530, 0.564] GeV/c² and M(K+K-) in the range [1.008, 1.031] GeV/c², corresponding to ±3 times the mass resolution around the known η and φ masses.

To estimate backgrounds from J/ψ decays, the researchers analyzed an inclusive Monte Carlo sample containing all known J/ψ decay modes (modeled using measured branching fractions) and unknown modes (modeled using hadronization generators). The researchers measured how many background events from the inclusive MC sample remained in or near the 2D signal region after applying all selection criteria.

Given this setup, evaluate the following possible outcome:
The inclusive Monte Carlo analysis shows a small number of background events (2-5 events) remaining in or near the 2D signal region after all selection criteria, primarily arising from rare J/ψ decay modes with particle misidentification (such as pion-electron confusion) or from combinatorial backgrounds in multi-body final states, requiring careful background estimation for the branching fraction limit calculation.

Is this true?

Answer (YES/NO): NO